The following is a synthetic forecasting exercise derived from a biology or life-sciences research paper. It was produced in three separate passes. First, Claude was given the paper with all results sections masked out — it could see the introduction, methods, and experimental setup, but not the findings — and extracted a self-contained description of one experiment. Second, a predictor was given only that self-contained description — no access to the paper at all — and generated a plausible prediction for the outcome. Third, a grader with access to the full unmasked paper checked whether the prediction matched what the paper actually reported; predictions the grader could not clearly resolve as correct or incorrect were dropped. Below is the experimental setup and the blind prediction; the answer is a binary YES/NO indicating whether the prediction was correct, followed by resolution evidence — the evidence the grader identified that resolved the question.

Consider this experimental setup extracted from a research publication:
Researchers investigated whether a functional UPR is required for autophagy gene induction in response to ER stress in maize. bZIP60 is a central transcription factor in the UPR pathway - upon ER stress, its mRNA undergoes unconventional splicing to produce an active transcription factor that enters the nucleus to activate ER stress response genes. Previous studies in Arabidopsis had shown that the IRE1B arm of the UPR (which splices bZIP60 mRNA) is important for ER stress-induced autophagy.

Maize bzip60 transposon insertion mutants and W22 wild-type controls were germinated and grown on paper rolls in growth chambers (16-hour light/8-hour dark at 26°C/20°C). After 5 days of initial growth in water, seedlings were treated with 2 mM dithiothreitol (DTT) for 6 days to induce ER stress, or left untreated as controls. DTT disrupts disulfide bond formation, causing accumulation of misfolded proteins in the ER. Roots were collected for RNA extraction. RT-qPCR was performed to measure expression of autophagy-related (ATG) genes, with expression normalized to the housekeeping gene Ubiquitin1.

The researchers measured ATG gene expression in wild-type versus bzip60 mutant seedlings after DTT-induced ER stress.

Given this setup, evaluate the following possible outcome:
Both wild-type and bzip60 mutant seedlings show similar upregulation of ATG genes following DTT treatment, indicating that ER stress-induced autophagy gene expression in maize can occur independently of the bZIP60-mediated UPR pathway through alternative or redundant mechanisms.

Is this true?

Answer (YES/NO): NO